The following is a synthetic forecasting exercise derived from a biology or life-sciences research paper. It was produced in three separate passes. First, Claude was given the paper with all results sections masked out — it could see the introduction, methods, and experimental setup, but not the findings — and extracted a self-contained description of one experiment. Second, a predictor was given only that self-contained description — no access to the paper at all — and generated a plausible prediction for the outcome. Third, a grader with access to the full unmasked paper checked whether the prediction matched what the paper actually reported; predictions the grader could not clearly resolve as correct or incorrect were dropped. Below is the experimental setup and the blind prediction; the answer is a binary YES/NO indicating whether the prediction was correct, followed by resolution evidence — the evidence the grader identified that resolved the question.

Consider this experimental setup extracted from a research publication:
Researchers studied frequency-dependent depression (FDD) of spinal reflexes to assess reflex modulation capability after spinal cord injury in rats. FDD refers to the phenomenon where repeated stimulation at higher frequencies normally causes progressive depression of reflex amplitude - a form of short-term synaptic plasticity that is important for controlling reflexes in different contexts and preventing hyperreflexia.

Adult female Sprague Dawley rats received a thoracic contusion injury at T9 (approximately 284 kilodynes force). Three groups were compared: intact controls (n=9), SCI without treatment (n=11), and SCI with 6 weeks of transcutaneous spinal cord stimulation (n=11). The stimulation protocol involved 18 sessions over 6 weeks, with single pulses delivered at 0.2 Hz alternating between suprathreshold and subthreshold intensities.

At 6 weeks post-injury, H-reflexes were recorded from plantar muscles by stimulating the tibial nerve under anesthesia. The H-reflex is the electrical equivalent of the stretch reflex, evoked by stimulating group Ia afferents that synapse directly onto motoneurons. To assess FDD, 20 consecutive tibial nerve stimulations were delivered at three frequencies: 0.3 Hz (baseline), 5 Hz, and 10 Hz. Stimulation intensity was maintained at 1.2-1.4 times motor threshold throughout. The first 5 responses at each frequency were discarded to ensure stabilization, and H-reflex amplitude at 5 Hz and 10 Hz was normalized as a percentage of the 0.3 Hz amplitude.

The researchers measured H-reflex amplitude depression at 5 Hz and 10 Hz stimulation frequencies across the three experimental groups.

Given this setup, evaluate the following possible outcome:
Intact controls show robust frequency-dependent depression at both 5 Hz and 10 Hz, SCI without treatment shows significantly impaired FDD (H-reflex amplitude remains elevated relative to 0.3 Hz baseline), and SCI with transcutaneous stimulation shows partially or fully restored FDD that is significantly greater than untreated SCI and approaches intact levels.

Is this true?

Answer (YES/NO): YES